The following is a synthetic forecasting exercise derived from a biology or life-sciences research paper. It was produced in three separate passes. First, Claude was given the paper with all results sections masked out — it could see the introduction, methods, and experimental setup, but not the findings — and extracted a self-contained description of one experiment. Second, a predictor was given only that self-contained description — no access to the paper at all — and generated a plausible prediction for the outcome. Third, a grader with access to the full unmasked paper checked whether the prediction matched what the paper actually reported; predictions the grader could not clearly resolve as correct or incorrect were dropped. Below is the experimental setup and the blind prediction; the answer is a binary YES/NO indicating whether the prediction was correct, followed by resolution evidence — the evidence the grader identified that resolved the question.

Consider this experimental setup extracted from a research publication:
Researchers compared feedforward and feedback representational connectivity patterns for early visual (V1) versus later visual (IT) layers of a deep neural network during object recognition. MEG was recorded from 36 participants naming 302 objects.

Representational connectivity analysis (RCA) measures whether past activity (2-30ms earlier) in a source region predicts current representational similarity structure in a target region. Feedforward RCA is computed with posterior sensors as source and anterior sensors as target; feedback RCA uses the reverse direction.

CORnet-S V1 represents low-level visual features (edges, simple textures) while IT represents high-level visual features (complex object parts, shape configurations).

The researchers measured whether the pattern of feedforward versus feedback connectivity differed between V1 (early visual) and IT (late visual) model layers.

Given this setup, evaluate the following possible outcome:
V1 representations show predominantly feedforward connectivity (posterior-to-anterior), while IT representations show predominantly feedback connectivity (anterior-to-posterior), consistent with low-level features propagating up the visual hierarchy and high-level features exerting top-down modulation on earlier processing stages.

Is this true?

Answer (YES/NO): NO